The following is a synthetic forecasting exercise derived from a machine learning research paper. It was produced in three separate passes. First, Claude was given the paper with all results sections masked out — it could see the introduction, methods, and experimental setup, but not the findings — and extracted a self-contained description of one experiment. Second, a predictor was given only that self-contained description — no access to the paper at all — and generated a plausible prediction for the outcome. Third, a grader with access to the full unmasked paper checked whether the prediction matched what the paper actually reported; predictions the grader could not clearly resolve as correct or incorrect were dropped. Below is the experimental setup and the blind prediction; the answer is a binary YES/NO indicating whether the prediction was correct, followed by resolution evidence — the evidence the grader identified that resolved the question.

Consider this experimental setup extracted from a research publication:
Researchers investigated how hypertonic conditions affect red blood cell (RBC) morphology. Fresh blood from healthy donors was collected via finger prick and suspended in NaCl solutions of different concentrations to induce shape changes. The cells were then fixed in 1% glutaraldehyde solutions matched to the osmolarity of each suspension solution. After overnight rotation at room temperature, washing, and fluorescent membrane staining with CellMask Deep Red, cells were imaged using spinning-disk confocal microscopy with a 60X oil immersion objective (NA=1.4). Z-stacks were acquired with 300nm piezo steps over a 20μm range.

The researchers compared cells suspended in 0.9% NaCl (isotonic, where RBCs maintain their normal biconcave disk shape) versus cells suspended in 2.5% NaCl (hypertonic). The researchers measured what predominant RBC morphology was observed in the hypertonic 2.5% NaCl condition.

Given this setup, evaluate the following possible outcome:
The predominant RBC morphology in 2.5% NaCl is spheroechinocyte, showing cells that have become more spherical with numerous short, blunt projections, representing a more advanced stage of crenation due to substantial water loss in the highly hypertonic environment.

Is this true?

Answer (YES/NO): NO